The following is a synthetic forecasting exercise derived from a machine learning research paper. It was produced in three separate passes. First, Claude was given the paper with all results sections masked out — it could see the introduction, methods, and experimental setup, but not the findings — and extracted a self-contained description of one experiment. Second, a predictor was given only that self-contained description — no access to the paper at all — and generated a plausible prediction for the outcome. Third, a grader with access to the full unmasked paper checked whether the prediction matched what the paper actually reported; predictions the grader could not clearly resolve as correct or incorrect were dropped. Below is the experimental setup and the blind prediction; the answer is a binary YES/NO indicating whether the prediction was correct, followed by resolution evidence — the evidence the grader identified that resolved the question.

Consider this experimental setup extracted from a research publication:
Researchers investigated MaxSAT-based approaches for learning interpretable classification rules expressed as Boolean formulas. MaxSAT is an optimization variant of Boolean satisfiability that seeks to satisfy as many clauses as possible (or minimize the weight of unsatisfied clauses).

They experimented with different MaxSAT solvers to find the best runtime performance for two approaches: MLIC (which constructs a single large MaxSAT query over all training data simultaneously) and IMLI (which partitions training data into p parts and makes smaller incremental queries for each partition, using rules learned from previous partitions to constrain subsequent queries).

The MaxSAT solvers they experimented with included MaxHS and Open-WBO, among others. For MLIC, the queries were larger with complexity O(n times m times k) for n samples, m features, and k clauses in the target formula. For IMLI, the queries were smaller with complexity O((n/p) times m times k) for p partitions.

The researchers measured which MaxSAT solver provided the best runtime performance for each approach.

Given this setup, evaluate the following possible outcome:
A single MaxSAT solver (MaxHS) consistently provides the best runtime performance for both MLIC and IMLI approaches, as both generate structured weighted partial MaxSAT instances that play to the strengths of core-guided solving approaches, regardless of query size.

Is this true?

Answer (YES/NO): NO